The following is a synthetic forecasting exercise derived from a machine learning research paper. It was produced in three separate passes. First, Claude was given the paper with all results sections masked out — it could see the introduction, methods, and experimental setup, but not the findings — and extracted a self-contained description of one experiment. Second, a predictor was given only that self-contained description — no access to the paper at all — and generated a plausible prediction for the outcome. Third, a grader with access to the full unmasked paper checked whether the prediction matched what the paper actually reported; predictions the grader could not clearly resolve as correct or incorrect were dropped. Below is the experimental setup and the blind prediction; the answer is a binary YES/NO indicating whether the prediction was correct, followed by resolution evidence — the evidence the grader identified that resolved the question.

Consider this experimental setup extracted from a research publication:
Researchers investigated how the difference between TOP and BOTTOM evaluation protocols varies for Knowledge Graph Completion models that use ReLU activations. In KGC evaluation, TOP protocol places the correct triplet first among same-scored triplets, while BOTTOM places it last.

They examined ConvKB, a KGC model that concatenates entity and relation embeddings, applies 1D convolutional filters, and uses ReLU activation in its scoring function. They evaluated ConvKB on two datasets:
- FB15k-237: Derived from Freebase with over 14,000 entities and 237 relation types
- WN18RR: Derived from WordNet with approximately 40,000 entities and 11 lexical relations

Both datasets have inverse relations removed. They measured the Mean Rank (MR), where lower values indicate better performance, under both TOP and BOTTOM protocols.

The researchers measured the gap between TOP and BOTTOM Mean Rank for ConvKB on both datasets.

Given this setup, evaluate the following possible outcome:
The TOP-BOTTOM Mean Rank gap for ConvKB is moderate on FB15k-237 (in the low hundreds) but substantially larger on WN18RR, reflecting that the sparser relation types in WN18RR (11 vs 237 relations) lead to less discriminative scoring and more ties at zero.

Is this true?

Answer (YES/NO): YES